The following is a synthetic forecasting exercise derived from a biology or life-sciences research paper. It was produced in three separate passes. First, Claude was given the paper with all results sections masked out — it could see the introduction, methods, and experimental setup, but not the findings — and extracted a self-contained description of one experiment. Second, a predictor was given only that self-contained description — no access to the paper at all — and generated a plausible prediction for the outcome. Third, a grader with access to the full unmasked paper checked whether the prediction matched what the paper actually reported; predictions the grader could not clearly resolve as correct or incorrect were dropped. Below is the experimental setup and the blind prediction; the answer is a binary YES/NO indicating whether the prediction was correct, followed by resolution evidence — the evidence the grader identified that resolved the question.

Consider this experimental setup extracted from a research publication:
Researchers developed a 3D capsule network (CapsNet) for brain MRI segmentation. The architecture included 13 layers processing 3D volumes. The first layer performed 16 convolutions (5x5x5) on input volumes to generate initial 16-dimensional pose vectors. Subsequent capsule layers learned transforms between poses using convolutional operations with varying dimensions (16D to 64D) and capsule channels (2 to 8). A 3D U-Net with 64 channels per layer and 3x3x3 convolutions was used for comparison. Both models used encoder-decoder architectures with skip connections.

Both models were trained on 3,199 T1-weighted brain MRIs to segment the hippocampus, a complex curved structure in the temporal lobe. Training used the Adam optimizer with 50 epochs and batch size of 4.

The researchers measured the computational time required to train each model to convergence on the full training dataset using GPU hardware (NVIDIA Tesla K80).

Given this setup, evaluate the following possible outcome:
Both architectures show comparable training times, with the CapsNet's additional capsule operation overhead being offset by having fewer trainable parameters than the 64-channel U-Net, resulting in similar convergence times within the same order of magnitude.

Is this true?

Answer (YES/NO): YES